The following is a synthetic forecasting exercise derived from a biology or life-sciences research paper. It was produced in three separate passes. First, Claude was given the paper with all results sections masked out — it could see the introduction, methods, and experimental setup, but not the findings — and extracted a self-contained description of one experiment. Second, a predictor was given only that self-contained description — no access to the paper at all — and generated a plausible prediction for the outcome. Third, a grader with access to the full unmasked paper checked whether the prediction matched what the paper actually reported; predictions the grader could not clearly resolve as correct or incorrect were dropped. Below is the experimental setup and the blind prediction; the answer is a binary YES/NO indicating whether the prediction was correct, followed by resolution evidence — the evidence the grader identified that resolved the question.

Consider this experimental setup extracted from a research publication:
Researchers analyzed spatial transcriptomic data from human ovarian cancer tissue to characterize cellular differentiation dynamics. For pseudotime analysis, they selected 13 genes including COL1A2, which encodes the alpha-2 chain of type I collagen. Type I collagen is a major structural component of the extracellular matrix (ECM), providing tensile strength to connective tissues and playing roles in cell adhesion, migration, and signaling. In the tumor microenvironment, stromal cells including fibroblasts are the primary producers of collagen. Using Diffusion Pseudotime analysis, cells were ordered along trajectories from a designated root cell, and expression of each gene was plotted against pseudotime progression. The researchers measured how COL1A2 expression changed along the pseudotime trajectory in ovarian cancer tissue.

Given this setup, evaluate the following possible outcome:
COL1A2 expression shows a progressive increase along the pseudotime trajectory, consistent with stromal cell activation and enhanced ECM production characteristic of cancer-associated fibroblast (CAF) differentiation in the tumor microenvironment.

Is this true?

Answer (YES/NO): NO